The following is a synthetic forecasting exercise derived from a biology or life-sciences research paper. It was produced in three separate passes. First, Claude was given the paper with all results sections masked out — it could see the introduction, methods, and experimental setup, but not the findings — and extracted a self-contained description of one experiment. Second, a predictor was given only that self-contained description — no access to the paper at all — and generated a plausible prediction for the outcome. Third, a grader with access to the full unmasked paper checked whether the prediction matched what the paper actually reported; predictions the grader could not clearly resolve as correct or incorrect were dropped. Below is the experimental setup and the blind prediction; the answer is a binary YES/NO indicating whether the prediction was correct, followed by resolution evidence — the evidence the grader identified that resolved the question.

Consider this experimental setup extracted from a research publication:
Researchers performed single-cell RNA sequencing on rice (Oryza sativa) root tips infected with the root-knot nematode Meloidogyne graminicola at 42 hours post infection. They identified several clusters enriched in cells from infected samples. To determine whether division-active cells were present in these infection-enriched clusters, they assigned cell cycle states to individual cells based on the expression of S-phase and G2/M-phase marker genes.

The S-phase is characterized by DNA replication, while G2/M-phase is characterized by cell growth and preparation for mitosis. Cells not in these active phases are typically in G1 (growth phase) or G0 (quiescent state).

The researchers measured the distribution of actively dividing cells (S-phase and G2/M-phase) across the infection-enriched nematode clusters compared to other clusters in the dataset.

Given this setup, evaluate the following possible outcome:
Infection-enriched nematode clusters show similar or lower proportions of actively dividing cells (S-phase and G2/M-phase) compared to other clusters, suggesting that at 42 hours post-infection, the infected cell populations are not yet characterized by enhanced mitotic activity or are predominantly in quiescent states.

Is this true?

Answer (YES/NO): NO